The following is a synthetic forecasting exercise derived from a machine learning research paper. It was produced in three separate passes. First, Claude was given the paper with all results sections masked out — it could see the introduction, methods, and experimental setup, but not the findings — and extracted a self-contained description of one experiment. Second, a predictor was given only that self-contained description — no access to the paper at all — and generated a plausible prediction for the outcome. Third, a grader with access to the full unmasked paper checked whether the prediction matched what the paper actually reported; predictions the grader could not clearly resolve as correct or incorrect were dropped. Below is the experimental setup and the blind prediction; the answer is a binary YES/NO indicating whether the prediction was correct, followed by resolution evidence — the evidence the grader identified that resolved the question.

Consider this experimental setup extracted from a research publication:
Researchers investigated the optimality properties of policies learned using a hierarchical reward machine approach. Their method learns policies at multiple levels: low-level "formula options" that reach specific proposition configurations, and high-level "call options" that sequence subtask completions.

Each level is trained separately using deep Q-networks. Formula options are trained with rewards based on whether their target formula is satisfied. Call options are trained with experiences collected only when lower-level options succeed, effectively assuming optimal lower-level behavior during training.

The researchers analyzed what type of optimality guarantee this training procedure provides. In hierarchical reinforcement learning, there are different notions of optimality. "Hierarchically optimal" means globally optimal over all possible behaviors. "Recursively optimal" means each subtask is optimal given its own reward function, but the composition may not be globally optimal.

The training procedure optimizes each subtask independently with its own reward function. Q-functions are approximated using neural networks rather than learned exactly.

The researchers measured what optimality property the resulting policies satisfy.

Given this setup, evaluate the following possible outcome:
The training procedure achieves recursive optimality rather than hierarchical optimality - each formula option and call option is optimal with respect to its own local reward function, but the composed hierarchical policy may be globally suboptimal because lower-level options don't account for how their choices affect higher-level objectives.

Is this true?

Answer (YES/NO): YES